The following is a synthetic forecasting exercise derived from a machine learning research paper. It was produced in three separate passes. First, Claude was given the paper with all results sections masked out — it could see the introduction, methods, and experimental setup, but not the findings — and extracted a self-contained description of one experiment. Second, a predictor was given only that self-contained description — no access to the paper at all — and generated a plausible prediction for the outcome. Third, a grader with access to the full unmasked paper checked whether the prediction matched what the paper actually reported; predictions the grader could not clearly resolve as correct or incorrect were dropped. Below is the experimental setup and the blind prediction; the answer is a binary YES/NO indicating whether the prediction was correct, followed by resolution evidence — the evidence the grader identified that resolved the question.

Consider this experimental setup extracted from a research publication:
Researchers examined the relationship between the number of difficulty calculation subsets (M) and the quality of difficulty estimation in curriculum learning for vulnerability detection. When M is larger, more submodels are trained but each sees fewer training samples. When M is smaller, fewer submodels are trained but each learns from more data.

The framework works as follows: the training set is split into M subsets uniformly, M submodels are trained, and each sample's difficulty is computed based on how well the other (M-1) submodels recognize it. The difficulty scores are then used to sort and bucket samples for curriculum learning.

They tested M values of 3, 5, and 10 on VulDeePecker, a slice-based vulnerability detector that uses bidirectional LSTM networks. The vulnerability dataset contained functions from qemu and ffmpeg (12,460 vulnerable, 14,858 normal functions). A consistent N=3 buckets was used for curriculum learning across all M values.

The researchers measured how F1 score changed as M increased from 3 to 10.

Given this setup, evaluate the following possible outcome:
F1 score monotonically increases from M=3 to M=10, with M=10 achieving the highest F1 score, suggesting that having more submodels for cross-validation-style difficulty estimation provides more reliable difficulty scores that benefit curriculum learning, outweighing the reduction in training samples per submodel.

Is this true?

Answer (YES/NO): NO